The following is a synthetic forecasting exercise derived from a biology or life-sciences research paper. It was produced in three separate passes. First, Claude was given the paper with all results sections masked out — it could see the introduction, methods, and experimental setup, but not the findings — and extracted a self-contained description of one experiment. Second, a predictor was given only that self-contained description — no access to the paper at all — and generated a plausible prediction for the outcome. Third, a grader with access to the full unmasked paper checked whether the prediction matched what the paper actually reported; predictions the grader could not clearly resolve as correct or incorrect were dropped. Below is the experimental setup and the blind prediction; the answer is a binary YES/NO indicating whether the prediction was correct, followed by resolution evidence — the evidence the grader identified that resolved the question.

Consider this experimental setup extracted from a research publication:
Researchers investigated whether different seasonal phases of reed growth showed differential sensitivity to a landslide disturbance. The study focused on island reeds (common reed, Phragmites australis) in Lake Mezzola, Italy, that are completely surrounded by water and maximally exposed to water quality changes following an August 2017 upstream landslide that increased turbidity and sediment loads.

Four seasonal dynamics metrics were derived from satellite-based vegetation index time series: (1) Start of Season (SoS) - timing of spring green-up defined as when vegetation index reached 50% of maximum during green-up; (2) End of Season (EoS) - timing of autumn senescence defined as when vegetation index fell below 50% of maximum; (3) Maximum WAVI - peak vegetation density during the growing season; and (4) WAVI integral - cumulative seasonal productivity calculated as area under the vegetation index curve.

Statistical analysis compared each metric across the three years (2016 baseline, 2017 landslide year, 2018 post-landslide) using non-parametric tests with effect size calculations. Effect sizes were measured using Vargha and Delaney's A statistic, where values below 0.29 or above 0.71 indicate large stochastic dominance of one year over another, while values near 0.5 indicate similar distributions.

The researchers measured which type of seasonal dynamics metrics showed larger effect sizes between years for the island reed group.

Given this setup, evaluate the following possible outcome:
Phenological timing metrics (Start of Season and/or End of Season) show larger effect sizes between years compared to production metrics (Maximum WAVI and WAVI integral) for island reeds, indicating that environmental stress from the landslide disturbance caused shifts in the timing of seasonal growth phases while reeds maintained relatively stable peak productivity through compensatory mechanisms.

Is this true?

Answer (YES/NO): YES